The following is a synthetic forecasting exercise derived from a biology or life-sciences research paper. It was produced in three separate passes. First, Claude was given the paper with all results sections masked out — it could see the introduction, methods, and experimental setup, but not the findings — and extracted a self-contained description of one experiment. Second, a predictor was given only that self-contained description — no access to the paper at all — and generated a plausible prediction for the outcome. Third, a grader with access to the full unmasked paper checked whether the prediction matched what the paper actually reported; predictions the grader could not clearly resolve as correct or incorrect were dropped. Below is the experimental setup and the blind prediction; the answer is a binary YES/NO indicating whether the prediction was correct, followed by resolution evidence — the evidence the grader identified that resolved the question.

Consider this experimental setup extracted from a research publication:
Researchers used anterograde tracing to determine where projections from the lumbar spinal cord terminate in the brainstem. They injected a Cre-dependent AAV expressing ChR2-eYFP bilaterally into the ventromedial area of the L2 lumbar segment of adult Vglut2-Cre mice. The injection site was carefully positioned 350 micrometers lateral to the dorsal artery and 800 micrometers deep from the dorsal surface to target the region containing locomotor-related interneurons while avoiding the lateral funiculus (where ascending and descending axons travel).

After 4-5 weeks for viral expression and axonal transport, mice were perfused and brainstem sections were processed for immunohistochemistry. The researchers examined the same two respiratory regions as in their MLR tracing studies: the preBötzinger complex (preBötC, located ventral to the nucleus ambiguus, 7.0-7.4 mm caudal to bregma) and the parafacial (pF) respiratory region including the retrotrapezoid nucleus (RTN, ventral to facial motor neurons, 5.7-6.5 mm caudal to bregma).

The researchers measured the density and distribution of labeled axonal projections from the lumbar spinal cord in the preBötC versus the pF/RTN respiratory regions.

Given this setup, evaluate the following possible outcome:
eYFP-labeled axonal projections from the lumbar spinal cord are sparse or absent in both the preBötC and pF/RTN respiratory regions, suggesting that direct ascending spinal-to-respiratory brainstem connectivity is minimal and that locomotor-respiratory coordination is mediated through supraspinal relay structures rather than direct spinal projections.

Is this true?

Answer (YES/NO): NO